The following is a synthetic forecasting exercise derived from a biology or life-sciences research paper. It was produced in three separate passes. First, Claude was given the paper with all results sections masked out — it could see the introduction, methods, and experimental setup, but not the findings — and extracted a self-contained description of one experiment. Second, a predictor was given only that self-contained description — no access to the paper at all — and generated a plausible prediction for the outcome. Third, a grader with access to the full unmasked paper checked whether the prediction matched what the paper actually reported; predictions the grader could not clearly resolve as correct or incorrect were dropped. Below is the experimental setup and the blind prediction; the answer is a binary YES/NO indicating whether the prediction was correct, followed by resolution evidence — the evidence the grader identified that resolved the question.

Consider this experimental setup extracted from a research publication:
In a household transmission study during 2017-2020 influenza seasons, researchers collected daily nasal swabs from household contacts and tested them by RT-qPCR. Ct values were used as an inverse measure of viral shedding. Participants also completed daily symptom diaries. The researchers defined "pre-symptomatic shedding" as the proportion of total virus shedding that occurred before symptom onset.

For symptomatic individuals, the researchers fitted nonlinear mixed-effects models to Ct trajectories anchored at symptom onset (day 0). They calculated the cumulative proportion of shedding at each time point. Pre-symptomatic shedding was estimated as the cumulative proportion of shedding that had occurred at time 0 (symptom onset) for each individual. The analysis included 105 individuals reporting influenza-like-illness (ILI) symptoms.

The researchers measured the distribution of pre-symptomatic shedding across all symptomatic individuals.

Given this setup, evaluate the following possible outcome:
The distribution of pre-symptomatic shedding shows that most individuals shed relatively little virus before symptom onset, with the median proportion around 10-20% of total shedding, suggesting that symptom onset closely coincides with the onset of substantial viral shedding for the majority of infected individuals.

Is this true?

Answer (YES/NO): NO